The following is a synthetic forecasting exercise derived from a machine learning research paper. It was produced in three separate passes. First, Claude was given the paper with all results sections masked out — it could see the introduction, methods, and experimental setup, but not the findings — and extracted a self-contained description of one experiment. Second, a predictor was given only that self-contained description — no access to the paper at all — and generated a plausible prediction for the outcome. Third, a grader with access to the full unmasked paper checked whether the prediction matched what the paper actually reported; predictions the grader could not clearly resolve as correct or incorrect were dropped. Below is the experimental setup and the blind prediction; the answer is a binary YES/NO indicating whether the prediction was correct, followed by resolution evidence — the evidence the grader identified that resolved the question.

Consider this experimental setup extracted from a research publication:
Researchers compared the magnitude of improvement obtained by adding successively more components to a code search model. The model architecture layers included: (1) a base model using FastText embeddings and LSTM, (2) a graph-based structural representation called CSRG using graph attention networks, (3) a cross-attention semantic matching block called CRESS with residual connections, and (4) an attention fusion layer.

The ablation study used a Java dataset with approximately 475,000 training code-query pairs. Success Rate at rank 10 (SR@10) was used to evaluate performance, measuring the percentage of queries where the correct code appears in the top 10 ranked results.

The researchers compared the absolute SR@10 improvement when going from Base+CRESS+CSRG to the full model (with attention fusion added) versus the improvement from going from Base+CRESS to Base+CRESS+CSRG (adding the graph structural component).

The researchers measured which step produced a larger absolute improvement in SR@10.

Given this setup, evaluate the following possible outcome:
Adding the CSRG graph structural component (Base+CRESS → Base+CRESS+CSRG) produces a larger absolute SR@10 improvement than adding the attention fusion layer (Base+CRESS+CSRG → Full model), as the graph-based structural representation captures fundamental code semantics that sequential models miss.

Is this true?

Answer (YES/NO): NO